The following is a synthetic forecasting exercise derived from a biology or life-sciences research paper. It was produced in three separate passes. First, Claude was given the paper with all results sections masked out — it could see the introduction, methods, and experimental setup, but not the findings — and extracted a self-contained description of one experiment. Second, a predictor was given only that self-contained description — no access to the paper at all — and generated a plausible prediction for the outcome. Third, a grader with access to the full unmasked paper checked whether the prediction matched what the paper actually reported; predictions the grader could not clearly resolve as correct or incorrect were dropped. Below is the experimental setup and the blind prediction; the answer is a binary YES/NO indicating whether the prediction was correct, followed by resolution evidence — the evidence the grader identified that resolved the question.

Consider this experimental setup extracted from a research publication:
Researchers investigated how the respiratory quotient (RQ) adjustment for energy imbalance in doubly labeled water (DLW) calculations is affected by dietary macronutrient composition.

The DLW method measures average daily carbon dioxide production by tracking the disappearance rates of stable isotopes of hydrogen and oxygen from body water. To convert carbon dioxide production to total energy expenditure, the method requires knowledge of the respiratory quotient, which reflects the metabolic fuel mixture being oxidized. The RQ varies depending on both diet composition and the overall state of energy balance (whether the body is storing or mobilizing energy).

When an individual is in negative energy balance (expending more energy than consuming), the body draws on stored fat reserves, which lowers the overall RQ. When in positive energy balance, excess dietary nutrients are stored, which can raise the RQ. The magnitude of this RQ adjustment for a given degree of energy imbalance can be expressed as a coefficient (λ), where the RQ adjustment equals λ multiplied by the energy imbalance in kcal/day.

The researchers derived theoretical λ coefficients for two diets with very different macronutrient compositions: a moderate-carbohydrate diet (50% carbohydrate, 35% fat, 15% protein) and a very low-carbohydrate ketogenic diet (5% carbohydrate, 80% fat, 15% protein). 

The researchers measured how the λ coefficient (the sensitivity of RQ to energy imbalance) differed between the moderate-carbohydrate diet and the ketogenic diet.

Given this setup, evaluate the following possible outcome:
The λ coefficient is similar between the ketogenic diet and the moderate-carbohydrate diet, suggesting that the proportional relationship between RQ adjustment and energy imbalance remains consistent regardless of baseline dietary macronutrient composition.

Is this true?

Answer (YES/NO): NO